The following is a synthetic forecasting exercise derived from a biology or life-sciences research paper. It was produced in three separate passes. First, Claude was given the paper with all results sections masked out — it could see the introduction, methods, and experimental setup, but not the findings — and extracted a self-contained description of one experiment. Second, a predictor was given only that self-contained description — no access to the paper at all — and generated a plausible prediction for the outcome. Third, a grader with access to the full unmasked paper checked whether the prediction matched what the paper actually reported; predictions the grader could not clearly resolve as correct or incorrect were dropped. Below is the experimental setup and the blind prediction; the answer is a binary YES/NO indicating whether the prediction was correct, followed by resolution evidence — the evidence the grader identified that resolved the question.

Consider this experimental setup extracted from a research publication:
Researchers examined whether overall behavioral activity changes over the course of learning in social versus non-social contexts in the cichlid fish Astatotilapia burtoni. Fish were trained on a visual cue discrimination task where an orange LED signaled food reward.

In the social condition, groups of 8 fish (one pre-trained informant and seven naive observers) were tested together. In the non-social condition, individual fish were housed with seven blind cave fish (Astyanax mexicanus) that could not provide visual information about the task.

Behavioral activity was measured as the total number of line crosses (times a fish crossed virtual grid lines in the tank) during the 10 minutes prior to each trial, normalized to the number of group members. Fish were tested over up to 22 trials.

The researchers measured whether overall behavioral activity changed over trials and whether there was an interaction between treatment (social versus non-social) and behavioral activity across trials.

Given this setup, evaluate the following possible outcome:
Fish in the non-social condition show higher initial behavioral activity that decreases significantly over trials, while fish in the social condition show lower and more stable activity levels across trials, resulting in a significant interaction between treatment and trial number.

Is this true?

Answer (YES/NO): NO